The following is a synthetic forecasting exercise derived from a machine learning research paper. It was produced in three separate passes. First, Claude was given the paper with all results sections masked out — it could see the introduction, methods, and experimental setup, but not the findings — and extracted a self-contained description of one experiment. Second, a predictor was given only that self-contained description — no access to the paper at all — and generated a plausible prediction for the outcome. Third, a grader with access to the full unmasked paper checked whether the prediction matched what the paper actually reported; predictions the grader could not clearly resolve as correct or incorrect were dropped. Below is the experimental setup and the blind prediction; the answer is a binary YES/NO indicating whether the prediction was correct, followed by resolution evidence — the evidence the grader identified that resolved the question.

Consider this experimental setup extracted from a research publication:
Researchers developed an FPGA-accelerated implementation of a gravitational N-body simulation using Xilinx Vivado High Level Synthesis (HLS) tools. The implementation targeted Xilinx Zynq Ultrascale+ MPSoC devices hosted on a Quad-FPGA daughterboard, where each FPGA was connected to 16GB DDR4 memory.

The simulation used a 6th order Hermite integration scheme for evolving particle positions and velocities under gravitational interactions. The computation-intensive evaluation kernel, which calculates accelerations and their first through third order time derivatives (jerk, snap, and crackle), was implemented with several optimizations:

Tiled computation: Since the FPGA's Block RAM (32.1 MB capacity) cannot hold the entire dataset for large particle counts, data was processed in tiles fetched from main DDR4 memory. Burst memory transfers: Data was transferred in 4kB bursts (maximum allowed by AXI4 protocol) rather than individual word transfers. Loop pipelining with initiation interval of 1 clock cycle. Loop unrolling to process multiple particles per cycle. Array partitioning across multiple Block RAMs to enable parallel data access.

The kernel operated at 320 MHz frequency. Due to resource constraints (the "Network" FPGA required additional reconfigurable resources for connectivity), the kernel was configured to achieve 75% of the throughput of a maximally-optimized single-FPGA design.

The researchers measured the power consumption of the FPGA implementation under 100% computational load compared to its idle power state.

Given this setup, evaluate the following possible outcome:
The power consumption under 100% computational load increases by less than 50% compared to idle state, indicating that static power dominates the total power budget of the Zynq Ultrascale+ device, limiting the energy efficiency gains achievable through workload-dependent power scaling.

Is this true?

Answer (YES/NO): YES